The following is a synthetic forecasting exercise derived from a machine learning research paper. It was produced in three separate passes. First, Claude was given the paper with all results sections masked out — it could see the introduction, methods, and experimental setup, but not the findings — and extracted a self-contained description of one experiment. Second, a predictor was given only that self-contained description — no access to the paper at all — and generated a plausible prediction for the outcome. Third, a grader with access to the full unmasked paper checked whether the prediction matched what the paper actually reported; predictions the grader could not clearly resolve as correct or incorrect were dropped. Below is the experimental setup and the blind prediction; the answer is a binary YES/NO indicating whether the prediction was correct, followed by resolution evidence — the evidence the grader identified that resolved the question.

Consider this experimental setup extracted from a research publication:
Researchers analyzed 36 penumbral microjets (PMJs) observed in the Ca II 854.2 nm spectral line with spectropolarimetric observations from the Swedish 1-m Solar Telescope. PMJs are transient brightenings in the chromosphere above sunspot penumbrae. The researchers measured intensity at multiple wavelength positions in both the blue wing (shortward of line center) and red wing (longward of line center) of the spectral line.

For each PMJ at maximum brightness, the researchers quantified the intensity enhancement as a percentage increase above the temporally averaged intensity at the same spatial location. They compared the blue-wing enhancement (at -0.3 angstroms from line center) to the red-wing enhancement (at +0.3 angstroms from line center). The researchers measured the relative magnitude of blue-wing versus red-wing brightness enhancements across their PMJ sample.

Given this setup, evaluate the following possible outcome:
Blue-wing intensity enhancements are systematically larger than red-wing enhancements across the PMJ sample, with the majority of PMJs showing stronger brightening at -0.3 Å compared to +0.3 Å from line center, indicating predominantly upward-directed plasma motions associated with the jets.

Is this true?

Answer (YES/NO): NO